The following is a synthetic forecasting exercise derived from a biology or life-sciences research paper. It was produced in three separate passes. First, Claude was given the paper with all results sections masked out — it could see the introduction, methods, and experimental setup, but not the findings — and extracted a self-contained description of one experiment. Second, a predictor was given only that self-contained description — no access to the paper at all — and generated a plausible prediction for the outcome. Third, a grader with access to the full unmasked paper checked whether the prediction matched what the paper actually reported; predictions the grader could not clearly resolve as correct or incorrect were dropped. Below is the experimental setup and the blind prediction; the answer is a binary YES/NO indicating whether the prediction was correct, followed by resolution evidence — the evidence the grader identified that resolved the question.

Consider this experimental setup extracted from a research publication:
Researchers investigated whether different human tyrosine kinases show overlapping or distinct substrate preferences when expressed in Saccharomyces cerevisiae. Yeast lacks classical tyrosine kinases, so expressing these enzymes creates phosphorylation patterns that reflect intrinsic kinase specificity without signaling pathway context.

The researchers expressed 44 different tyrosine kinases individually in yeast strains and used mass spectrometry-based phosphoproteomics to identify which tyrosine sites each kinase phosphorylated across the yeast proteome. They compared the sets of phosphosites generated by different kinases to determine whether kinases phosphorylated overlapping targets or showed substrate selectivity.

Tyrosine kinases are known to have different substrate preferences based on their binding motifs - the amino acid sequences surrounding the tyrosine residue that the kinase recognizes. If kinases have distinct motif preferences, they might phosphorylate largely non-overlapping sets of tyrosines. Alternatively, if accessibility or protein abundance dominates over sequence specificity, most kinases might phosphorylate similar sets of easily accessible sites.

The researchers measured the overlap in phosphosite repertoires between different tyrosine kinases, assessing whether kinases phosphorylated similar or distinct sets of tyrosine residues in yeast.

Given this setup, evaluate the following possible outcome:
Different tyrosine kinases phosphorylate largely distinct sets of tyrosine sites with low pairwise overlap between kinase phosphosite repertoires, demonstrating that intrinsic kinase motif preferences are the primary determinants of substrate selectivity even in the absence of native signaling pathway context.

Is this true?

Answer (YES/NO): YES